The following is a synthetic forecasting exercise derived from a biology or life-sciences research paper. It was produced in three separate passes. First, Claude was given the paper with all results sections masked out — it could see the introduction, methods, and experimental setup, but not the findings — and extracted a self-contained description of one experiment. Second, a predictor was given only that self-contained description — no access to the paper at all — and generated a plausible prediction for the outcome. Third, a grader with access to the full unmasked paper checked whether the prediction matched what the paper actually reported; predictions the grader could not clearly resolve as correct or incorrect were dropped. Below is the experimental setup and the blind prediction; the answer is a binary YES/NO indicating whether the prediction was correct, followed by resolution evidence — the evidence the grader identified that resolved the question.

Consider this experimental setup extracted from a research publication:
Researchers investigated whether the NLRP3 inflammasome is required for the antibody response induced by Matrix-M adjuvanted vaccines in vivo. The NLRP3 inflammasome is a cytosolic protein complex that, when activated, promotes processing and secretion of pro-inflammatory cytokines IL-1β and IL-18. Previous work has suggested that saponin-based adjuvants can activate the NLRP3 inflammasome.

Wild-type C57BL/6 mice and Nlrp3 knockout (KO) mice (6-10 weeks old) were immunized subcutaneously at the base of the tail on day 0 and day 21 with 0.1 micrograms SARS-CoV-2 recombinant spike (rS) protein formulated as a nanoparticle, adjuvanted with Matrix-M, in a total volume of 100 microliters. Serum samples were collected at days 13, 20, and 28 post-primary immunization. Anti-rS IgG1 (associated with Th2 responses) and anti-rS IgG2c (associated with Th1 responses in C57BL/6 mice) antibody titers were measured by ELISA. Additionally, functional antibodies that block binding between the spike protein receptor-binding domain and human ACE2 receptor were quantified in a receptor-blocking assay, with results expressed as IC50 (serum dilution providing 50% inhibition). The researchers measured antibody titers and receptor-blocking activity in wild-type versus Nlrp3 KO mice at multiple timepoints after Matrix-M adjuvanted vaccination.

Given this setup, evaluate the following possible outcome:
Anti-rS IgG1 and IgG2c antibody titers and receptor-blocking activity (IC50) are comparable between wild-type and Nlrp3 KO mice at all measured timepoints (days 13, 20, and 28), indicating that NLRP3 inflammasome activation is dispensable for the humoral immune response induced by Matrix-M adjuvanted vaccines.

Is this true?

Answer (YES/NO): YES